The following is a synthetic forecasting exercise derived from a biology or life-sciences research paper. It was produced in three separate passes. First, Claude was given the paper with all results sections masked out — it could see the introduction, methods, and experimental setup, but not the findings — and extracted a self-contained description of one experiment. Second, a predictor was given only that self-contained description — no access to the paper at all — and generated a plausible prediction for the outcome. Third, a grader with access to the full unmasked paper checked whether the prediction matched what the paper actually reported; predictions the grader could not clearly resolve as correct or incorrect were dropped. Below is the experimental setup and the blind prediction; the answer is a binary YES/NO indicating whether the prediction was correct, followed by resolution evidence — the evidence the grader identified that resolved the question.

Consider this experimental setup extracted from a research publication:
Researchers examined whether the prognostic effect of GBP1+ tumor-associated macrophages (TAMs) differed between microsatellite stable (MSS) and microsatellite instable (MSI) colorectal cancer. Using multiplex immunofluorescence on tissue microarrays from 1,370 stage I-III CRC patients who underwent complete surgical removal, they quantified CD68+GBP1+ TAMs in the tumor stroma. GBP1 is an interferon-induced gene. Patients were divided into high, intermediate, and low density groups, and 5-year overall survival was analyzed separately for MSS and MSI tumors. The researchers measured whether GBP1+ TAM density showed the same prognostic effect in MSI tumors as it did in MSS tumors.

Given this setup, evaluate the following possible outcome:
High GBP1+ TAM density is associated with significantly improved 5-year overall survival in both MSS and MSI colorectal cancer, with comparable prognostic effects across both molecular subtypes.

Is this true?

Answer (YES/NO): NO